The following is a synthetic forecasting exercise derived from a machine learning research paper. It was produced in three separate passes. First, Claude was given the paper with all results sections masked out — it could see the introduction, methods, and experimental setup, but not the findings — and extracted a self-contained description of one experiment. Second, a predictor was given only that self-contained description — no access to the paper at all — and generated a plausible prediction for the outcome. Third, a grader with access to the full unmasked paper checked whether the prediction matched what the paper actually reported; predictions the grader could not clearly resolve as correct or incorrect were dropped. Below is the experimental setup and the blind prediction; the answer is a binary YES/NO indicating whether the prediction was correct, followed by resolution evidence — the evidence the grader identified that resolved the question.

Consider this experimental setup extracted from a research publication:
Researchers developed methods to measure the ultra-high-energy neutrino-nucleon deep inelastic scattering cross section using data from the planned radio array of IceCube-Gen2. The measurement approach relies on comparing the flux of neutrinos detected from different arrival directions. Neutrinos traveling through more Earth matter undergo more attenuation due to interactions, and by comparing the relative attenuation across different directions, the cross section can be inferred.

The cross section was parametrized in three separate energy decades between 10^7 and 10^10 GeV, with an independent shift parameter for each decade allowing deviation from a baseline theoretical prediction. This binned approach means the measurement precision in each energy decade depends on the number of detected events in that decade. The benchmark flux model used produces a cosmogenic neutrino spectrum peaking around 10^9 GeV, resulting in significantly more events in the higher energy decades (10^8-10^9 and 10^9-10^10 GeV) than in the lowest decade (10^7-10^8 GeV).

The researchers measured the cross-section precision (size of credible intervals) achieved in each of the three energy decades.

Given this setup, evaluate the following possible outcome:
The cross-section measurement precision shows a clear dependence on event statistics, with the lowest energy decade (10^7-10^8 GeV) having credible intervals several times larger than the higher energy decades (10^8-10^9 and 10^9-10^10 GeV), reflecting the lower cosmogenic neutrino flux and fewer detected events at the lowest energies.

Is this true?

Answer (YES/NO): YES